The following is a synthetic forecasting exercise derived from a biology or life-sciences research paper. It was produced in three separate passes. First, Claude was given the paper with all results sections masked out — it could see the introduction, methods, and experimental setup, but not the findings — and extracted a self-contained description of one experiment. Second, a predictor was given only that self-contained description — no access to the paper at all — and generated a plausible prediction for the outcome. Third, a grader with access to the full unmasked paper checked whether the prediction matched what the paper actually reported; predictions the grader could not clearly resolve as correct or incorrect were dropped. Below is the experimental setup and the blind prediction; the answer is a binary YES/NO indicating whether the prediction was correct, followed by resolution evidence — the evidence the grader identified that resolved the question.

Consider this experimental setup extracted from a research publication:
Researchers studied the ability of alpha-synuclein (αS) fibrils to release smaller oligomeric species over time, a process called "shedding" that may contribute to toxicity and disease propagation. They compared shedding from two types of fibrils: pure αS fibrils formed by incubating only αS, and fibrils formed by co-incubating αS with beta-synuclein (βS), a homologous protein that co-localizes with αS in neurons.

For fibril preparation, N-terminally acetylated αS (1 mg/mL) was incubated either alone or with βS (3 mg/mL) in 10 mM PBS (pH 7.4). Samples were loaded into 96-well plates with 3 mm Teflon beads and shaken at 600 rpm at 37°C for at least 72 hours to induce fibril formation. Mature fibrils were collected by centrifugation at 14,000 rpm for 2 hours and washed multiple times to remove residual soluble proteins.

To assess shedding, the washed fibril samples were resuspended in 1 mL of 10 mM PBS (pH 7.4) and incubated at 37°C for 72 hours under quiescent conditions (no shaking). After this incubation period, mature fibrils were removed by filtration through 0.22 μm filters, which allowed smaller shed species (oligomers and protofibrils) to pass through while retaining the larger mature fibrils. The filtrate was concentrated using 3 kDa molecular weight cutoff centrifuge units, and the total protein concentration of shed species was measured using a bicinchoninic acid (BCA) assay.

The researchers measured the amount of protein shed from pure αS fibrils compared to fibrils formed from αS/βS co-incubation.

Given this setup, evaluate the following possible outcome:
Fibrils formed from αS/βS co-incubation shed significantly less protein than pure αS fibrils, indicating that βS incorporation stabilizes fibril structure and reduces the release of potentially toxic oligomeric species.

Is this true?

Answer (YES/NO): YES